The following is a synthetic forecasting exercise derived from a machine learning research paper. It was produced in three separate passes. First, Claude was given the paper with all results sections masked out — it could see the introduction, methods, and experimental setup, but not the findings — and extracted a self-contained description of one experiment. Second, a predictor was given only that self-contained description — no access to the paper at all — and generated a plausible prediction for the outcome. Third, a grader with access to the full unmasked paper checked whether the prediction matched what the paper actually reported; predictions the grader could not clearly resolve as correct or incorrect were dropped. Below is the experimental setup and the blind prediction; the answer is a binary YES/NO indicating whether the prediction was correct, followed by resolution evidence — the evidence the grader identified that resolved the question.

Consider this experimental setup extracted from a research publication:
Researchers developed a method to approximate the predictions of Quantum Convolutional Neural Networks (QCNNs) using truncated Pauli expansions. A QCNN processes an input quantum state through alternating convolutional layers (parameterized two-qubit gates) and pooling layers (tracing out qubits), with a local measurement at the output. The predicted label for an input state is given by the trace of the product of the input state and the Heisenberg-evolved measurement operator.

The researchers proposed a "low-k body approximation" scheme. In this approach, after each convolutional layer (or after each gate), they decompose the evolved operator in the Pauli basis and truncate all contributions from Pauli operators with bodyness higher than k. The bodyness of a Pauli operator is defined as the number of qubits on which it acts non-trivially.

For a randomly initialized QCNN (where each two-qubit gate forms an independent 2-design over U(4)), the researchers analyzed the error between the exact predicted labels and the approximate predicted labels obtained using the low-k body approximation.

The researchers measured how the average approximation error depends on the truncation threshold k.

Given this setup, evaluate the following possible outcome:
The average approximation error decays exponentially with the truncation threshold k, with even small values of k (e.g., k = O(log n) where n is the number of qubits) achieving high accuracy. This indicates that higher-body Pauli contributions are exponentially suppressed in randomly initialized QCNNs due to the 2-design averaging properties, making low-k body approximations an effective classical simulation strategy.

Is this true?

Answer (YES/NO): YES